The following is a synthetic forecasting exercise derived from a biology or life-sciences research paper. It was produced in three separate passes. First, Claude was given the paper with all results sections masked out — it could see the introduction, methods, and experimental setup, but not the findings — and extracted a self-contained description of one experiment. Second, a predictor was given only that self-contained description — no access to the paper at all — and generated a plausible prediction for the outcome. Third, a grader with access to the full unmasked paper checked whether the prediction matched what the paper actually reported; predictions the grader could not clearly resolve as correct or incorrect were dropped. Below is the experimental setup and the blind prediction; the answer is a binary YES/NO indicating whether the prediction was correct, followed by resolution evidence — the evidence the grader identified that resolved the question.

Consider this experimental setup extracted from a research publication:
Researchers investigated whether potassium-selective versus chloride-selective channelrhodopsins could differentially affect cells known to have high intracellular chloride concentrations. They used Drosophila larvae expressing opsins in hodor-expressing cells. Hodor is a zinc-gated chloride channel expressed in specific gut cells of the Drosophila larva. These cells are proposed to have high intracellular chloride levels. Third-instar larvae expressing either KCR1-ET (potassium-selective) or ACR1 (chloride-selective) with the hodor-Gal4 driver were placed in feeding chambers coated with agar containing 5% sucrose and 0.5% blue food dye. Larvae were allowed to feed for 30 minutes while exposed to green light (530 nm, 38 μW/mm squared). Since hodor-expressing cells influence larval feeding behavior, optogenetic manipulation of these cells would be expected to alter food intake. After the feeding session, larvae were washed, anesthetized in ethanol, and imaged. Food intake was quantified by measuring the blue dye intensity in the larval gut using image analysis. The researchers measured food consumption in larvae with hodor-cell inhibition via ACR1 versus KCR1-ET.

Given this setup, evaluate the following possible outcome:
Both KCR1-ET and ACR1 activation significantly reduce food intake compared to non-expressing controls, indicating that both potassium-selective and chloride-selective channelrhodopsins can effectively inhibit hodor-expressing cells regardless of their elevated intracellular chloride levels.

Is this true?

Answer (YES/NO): NO